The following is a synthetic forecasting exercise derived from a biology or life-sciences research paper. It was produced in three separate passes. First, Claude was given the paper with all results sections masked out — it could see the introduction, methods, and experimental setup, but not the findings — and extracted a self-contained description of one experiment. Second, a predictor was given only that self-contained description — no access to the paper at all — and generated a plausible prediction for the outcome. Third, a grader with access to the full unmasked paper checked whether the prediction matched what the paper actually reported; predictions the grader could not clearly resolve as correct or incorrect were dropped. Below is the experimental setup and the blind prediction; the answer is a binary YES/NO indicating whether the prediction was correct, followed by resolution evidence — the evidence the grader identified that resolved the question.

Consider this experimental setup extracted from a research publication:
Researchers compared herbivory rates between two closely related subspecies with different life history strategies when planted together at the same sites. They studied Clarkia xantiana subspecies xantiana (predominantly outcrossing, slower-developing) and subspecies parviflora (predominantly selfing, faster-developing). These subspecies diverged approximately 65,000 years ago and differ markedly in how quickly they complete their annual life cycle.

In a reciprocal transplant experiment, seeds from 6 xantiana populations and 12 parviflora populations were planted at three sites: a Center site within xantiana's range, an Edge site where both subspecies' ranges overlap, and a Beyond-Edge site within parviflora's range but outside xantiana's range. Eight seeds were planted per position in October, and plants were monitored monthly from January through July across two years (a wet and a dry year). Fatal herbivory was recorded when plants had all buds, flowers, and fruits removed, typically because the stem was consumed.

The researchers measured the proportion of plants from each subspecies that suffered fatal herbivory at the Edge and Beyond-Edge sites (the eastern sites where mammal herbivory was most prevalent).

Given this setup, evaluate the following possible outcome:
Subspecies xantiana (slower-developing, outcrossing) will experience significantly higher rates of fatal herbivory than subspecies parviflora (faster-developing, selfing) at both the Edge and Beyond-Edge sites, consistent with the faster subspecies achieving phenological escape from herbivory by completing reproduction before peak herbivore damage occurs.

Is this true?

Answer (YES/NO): YES